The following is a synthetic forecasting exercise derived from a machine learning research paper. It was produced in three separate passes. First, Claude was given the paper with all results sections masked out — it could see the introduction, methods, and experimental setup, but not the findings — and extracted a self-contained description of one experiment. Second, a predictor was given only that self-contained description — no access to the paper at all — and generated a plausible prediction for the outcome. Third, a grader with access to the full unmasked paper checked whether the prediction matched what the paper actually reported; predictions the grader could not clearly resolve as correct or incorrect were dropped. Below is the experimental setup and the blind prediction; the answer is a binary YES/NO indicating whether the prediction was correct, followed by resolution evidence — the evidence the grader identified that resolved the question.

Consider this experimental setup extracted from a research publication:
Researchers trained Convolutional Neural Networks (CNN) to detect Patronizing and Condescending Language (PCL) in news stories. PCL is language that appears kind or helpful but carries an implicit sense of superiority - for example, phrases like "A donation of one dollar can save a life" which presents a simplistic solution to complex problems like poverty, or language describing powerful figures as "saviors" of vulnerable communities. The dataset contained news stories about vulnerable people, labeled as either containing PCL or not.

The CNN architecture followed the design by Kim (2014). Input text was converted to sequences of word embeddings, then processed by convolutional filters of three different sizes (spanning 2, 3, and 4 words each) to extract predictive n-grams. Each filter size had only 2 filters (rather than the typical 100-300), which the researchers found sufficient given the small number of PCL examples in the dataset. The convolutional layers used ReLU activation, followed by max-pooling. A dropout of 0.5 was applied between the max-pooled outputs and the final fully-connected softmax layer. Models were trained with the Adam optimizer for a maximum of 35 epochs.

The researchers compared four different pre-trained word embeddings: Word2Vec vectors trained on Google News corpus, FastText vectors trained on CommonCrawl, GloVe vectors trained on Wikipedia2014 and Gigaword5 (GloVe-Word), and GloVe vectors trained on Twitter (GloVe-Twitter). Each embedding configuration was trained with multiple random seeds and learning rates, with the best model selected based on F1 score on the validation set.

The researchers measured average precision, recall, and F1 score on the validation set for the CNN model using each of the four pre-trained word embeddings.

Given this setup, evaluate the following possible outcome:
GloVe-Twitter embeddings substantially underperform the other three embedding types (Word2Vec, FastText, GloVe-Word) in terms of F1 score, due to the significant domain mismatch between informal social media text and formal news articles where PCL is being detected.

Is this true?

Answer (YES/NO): NO